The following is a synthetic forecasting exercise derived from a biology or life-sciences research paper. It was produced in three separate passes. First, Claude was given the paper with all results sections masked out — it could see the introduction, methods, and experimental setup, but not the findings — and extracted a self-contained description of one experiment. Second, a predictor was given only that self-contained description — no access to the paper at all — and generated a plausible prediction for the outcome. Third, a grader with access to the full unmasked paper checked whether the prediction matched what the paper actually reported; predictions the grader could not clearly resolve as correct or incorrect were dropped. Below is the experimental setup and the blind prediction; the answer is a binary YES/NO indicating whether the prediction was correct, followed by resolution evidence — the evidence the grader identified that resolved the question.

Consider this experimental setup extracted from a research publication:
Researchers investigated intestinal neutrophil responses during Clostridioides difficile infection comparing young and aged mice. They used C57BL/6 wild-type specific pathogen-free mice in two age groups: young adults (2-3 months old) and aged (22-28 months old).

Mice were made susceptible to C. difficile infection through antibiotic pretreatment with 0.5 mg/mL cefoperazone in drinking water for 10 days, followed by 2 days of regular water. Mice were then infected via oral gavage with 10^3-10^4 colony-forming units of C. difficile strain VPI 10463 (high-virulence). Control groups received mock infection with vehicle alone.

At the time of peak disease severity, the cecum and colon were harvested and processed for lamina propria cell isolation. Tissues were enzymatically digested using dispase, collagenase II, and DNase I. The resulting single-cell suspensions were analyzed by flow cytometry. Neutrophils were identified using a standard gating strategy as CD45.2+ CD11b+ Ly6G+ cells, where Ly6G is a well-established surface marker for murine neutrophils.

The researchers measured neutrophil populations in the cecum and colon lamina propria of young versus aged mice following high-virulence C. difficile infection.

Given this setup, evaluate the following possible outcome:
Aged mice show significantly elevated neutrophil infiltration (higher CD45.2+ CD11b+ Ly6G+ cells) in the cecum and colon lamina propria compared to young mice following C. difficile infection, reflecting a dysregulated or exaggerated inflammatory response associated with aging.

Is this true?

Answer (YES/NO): NO